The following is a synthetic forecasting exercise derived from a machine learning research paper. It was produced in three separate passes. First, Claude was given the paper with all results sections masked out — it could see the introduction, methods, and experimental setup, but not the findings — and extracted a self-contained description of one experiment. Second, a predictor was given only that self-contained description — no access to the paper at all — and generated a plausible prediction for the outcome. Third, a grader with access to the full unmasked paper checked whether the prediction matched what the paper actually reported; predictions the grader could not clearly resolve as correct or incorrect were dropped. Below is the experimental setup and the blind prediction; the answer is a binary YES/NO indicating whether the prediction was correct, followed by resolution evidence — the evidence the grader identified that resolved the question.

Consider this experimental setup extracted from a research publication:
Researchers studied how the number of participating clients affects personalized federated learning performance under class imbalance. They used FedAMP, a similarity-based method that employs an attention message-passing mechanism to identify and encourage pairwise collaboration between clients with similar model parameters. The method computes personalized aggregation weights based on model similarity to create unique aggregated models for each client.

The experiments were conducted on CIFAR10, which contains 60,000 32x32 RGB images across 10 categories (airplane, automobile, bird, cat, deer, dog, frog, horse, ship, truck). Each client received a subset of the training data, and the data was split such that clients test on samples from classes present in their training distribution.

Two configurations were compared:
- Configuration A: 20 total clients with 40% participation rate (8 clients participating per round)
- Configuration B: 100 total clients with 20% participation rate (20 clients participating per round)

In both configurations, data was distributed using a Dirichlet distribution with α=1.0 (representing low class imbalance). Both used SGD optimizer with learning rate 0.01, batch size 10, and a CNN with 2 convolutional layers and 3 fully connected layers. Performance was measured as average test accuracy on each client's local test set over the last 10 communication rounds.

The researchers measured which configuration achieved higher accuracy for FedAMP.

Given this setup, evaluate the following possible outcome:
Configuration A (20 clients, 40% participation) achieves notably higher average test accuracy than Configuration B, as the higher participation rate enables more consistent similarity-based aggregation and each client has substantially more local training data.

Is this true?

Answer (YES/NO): NO